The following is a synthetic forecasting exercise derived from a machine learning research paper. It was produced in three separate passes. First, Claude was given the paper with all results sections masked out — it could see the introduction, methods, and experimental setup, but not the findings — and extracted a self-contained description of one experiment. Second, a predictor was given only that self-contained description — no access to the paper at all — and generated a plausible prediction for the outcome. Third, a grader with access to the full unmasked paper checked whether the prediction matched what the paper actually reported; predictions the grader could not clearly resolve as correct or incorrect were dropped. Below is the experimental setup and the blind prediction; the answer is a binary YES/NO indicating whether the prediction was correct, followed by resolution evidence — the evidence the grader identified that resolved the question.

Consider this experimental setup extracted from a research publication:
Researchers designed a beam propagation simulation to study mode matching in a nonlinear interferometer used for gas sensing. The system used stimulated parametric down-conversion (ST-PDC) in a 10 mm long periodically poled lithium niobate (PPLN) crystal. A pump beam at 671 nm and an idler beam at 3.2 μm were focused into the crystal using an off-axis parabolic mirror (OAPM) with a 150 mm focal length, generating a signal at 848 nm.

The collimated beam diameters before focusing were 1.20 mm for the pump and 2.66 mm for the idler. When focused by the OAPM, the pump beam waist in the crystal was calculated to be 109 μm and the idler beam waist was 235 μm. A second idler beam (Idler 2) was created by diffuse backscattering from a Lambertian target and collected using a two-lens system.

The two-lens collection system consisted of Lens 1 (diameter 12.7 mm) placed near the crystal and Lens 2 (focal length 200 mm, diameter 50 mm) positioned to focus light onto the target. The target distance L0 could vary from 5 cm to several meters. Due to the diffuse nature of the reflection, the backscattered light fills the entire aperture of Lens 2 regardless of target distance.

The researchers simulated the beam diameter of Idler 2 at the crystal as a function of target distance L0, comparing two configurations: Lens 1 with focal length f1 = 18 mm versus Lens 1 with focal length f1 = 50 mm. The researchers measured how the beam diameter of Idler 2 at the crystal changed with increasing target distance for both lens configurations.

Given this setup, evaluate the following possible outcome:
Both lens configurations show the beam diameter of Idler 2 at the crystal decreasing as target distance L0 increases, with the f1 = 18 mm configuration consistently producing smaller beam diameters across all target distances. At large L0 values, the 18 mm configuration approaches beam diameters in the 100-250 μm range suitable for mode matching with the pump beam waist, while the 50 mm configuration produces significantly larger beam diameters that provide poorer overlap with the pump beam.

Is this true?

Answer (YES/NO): NO